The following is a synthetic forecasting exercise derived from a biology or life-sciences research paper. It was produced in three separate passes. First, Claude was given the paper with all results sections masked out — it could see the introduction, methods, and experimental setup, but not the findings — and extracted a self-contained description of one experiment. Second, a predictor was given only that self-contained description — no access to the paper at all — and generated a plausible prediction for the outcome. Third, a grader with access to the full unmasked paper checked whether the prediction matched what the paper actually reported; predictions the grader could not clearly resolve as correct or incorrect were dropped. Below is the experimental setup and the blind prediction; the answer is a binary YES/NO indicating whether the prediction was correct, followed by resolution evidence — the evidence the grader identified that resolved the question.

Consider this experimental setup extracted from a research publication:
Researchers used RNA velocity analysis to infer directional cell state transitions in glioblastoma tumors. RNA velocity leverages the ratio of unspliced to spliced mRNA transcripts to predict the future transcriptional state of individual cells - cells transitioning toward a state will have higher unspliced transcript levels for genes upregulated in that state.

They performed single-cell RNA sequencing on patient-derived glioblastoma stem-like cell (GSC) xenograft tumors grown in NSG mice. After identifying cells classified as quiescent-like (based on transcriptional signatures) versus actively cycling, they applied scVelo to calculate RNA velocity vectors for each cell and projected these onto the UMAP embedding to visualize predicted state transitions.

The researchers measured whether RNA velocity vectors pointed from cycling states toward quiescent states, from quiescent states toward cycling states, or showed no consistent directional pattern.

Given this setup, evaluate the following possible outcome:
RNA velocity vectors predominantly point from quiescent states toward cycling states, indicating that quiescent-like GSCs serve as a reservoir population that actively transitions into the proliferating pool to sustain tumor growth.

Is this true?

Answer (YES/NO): NO